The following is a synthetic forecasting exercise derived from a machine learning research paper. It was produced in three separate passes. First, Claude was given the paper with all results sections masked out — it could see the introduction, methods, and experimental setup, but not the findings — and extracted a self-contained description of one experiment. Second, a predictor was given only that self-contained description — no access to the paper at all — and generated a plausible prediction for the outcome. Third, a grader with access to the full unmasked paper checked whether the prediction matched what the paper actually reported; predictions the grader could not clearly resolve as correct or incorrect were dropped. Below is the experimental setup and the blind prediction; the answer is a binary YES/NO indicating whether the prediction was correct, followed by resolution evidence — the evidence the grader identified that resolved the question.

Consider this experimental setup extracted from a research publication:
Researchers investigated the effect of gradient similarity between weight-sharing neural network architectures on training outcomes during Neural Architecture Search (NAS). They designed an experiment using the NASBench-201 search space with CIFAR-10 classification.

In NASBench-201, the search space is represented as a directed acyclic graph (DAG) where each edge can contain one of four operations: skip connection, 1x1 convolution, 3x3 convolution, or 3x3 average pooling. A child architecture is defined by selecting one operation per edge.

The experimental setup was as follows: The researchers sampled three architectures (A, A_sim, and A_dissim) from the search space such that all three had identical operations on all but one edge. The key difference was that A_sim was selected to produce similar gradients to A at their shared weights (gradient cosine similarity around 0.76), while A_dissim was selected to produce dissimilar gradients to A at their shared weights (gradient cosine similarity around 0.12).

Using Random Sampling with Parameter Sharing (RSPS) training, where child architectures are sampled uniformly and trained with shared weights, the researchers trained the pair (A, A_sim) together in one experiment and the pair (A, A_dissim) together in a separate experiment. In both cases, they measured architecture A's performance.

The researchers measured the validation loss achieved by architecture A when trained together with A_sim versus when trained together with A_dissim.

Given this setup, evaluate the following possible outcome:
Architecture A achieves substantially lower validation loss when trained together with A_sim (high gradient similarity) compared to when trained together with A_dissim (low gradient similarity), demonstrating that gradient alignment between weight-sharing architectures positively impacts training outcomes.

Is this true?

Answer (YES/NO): YES